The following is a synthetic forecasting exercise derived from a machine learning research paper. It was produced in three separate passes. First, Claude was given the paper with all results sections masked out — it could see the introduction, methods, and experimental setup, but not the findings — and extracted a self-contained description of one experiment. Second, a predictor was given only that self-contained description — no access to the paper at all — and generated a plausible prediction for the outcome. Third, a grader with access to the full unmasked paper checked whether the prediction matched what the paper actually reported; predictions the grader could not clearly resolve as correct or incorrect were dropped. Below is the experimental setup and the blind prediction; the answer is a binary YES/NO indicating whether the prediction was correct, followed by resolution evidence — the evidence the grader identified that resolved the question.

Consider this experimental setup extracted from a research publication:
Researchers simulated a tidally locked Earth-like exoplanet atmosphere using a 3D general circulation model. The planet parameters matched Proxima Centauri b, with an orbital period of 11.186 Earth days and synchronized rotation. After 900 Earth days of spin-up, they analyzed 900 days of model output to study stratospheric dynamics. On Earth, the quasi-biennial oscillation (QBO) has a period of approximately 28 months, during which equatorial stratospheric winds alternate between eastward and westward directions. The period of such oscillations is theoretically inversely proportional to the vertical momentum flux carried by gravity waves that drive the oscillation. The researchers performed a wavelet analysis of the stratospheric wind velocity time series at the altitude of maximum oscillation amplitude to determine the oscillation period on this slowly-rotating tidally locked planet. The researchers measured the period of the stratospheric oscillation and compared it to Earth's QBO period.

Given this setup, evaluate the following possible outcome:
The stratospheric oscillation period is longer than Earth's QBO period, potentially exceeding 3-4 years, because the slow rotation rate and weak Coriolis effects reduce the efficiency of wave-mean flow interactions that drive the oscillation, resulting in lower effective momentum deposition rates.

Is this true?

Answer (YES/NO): NO